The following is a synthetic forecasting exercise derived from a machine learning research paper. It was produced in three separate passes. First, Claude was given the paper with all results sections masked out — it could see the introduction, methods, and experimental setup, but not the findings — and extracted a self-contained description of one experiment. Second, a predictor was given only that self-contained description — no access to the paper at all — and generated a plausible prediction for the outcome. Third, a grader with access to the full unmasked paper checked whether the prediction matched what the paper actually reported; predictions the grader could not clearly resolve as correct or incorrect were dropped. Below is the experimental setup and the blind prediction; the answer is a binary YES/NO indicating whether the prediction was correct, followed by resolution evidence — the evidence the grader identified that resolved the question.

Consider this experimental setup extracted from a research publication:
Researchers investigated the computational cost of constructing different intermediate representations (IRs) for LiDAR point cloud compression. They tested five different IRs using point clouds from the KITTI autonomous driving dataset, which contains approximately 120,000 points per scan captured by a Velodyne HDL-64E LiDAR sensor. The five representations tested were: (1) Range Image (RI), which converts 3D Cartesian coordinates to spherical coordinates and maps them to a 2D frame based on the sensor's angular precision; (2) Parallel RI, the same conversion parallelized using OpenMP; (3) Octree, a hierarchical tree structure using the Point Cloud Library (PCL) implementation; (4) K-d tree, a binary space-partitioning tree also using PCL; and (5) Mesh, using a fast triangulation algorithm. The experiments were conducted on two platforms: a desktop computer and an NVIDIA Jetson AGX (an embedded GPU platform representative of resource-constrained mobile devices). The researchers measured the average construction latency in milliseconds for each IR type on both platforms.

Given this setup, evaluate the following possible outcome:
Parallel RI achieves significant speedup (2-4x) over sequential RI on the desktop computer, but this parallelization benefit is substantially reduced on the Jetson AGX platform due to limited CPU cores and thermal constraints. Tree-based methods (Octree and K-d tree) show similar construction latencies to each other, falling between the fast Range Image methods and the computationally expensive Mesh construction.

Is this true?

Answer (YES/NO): NO